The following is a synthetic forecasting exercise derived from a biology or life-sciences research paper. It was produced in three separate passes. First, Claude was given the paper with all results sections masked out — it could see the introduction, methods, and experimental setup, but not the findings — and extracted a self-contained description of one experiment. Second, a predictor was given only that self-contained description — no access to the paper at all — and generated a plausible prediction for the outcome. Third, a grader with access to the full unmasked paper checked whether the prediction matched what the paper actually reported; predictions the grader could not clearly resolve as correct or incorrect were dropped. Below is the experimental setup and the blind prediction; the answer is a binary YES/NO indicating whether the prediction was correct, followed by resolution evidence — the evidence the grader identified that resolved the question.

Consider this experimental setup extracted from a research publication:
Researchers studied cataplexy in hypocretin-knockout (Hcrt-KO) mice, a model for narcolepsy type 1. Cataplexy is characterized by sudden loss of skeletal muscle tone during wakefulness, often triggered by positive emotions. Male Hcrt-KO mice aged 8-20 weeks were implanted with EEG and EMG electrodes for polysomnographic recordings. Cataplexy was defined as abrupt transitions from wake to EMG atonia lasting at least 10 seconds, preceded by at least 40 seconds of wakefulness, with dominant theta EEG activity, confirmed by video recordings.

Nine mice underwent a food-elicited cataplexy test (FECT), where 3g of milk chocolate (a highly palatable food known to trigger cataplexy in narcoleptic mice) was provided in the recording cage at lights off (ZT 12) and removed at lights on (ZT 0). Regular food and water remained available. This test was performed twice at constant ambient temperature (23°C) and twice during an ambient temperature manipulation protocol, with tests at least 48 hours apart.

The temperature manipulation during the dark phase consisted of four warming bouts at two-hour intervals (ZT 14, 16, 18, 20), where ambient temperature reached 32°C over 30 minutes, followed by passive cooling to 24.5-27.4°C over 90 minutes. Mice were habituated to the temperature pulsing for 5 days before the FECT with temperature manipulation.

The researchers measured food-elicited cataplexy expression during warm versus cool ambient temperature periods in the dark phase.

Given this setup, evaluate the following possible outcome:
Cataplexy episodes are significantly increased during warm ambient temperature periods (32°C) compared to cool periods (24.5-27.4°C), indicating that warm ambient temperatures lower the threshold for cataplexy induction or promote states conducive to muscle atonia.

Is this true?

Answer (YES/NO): NO